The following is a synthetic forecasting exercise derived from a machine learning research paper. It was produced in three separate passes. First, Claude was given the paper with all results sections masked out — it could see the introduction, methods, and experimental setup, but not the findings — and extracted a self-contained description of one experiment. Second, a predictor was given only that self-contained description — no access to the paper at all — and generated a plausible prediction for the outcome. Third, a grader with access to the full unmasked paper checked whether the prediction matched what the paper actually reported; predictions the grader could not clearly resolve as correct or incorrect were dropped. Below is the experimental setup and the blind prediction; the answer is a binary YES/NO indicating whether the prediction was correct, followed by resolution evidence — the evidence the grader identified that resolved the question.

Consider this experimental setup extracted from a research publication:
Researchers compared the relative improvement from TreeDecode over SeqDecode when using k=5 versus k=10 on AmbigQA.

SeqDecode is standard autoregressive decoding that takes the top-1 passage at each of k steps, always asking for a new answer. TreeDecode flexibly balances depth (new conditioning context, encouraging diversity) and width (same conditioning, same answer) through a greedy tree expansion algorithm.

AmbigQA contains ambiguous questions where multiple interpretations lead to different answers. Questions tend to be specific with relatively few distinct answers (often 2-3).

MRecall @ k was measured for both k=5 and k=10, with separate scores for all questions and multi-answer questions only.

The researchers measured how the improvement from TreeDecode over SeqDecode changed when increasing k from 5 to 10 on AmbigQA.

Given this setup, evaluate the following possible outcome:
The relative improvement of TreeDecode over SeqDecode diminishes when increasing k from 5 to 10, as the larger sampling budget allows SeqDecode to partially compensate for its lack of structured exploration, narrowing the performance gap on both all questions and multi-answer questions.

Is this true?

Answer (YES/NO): NO